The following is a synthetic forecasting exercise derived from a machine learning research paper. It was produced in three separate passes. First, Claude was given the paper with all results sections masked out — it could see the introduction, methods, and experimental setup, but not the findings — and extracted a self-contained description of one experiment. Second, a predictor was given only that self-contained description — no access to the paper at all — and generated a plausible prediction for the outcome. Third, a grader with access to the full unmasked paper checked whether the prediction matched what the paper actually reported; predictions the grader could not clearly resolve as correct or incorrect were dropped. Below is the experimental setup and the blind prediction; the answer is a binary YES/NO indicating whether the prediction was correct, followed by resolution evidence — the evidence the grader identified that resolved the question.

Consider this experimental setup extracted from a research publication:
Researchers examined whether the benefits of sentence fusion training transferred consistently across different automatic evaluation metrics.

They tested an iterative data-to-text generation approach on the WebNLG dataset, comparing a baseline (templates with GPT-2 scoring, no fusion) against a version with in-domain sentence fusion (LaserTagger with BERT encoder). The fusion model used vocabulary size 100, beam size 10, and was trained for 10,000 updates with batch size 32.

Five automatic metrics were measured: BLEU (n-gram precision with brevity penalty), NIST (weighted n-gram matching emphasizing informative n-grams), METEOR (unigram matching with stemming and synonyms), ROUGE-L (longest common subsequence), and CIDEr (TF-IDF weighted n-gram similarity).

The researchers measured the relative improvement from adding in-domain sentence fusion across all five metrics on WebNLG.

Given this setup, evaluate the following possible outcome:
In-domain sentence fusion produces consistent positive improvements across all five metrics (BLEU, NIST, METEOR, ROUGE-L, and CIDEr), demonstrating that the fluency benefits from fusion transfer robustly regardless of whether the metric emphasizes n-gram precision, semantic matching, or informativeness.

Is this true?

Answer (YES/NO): YES